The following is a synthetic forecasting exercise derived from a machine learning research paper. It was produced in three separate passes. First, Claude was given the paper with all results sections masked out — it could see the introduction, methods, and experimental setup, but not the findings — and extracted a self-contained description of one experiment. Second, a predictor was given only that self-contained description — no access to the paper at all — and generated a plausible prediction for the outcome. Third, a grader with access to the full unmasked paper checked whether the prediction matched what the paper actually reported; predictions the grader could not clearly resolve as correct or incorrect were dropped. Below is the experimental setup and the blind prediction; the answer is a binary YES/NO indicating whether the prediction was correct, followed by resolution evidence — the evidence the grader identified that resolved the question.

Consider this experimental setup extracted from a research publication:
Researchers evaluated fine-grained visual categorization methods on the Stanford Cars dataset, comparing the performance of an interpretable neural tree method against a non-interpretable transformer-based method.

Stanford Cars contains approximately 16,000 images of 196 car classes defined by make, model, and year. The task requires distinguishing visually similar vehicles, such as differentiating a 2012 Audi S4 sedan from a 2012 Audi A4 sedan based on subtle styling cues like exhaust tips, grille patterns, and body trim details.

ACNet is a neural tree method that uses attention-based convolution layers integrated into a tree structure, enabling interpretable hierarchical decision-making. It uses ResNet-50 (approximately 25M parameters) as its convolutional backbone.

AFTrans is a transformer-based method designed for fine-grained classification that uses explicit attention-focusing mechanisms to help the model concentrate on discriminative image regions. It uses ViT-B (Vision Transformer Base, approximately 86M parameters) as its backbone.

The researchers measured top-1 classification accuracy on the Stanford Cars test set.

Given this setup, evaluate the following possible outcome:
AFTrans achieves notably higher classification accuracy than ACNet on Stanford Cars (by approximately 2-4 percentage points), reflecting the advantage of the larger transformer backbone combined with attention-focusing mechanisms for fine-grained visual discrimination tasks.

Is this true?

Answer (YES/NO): NO